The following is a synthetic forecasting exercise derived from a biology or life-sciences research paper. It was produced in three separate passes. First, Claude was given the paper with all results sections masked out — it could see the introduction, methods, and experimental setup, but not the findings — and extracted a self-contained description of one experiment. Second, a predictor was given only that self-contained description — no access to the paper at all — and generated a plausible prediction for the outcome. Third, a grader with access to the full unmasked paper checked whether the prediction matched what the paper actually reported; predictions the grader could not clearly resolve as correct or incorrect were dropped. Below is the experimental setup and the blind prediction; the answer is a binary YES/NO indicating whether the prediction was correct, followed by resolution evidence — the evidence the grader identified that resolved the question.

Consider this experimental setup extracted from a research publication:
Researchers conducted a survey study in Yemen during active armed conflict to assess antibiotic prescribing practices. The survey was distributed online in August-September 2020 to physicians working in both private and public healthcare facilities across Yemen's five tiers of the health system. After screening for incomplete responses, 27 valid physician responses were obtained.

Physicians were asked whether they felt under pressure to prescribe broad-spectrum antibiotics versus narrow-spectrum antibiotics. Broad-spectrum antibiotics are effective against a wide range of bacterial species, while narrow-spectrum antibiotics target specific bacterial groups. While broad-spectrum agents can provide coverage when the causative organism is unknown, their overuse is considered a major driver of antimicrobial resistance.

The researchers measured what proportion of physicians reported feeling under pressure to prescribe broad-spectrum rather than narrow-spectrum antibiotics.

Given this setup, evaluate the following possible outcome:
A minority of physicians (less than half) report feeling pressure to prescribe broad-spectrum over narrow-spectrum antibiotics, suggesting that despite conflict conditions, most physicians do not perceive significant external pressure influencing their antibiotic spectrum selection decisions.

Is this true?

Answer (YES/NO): NO